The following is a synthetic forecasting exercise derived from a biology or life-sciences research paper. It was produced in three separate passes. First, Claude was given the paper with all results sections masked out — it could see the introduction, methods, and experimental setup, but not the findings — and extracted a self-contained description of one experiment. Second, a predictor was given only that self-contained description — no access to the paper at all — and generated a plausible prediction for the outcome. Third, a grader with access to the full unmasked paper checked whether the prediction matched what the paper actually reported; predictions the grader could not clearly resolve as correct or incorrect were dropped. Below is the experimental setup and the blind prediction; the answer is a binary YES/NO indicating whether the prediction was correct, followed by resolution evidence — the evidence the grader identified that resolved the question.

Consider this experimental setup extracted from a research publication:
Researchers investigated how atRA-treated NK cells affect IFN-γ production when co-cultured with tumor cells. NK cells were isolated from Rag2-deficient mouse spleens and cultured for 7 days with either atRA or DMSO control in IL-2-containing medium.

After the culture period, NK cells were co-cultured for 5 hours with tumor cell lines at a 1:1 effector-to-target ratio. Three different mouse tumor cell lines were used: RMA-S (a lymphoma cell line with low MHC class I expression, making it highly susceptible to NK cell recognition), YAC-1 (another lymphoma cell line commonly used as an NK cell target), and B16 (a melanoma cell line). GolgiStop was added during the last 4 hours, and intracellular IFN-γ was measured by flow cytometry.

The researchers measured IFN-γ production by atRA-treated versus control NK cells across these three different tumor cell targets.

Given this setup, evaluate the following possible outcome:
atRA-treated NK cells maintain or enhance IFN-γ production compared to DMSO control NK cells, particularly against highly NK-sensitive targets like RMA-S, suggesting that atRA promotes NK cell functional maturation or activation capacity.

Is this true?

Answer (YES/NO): NO